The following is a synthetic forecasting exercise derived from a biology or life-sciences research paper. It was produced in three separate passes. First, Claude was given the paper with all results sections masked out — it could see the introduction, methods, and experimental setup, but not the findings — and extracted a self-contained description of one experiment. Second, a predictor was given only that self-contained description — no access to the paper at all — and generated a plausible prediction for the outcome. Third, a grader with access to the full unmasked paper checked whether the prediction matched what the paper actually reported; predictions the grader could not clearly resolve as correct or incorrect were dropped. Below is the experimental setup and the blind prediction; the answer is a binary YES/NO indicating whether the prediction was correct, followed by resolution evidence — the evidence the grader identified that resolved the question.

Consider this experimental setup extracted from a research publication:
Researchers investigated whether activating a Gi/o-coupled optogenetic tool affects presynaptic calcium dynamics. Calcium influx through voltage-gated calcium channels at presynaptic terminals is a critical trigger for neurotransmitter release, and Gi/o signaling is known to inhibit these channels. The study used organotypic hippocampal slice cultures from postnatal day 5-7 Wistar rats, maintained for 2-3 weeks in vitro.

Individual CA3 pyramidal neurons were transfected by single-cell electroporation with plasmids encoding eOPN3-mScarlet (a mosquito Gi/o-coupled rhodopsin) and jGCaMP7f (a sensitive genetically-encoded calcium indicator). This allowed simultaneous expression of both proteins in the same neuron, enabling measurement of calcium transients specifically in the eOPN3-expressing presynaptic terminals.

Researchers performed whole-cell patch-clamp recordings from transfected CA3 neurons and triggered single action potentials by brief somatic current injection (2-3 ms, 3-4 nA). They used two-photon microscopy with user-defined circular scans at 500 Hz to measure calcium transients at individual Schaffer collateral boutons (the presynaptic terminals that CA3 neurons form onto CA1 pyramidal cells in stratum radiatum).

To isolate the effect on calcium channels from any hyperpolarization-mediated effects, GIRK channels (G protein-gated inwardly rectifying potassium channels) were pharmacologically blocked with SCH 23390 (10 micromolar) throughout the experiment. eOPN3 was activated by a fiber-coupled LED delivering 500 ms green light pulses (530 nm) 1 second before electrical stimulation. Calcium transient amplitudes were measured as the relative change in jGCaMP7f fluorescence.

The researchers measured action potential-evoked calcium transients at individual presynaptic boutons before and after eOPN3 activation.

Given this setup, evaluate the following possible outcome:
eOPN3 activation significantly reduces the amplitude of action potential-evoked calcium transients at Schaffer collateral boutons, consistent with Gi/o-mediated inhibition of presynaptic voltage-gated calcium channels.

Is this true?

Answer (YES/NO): YES